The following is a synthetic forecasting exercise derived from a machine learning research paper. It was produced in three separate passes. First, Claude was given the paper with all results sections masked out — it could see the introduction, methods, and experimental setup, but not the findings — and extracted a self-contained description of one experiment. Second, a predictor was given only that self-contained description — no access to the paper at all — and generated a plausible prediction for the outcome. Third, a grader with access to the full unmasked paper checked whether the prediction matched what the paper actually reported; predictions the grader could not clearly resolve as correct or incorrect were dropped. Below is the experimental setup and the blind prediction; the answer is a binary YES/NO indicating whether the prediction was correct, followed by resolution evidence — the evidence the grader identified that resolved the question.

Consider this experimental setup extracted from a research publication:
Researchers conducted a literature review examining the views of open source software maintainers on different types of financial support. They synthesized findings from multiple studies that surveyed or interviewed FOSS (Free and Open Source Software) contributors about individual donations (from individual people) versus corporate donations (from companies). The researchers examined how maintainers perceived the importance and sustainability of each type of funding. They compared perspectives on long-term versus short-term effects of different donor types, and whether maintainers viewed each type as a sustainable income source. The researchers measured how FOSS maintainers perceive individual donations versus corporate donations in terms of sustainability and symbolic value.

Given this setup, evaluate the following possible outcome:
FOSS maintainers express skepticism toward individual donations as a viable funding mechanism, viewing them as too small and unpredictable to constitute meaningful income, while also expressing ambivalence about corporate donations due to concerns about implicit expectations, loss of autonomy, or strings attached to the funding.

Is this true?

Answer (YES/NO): NO